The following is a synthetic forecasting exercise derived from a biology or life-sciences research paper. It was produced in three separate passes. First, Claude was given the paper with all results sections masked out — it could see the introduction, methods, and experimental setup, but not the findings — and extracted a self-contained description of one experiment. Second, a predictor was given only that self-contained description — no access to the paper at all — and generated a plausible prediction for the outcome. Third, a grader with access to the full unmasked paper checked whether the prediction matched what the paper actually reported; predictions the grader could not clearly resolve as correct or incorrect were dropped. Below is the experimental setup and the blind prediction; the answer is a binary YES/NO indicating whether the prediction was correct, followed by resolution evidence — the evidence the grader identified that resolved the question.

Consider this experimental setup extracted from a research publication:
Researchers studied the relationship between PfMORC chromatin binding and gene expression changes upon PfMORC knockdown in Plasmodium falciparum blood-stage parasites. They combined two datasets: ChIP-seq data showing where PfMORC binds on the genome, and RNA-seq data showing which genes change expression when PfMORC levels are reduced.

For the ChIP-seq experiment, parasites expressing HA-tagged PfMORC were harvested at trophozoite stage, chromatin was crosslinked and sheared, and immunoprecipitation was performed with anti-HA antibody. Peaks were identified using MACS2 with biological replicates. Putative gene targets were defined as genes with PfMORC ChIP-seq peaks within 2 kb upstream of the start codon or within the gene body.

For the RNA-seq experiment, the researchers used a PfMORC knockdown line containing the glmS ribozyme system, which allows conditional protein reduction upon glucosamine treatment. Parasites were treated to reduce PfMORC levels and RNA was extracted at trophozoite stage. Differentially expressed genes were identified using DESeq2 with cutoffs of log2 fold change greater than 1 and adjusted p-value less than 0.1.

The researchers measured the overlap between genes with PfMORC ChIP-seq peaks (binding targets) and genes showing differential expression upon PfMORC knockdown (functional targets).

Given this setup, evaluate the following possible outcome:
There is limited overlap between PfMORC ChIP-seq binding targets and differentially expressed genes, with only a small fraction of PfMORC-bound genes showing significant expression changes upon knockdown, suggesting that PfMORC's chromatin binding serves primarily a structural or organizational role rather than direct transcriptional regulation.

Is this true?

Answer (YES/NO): YES